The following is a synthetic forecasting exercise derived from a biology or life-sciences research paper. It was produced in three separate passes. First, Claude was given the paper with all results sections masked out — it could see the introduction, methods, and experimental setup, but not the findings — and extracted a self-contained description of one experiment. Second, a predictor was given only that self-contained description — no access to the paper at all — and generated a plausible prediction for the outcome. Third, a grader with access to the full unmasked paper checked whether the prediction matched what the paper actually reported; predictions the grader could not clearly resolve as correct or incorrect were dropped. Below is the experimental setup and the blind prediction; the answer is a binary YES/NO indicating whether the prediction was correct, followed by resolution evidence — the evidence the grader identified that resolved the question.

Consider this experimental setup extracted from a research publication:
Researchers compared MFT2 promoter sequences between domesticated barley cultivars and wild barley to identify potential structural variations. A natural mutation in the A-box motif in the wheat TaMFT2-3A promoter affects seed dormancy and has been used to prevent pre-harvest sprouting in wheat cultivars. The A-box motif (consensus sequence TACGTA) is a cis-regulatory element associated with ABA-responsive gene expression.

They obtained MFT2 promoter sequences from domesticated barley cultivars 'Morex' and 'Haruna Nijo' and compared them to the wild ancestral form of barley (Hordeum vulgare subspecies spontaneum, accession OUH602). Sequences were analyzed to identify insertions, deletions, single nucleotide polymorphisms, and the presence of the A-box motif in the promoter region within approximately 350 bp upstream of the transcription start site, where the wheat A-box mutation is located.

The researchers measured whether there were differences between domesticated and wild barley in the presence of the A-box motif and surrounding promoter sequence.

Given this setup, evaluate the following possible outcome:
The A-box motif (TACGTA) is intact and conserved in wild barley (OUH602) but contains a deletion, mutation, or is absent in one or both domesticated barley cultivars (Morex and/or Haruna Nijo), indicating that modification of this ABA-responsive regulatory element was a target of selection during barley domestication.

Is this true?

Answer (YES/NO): NO